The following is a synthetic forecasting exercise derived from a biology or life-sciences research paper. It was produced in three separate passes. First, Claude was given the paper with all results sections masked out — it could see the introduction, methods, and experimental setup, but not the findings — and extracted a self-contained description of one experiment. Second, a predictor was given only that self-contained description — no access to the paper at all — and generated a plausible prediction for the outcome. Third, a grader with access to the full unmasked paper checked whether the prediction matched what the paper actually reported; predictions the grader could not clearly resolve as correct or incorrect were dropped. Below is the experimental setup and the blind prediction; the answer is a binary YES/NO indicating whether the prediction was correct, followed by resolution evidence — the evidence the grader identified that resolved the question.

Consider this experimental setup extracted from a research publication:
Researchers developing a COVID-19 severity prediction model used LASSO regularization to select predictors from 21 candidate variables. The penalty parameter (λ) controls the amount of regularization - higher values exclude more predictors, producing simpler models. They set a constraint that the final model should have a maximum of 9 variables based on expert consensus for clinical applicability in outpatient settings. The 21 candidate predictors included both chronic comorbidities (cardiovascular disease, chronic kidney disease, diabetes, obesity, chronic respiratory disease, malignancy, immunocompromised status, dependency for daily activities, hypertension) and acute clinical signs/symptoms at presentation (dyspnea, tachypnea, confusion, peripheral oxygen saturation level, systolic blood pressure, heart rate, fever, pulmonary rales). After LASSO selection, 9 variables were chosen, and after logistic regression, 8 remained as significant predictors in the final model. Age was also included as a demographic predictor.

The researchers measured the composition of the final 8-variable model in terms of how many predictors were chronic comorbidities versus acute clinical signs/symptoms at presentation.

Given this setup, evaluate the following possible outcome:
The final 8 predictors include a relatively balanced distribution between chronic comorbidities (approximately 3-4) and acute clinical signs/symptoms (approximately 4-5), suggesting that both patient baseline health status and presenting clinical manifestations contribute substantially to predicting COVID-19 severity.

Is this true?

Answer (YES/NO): NO